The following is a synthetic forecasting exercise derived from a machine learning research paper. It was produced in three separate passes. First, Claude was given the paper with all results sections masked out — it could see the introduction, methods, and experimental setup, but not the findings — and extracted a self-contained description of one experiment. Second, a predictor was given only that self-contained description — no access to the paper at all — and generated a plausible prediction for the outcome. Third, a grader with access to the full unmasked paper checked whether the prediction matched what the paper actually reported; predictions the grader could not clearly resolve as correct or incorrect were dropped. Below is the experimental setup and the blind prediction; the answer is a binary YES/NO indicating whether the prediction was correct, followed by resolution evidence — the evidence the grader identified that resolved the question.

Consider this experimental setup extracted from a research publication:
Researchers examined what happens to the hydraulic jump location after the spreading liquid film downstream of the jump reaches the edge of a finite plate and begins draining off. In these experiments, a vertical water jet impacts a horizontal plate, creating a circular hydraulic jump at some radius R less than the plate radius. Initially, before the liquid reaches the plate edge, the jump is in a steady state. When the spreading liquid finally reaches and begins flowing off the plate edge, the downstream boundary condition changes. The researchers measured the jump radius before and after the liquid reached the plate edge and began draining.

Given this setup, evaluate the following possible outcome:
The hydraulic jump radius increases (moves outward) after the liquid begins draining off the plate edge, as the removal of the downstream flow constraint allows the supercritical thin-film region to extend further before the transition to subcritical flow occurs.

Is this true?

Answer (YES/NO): NO